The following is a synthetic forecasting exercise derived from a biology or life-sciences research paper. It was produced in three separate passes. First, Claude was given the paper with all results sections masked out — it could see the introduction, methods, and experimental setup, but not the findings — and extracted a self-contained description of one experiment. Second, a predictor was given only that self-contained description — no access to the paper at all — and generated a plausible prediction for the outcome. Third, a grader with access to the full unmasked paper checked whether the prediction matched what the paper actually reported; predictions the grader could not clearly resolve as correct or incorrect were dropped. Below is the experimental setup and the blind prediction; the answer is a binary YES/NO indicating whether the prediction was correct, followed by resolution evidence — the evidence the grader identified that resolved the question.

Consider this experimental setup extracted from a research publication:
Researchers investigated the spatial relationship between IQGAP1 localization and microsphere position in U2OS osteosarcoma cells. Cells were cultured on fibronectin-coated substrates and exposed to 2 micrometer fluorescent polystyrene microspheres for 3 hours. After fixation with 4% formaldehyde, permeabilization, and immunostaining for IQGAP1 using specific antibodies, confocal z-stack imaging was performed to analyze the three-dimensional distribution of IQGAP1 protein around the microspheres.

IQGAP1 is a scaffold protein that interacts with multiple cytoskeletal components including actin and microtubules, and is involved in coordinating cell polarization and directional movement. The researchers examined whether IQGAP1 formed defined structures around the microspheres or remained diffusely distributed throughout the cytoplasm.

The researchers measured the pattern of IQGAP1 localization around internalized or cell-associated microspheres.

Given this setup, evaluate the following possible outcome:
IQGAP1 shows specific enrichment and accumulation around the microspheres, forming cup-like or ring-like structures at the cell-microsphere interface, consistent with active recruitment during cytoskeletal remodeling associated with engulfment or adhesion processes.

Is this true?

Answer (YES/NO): YES